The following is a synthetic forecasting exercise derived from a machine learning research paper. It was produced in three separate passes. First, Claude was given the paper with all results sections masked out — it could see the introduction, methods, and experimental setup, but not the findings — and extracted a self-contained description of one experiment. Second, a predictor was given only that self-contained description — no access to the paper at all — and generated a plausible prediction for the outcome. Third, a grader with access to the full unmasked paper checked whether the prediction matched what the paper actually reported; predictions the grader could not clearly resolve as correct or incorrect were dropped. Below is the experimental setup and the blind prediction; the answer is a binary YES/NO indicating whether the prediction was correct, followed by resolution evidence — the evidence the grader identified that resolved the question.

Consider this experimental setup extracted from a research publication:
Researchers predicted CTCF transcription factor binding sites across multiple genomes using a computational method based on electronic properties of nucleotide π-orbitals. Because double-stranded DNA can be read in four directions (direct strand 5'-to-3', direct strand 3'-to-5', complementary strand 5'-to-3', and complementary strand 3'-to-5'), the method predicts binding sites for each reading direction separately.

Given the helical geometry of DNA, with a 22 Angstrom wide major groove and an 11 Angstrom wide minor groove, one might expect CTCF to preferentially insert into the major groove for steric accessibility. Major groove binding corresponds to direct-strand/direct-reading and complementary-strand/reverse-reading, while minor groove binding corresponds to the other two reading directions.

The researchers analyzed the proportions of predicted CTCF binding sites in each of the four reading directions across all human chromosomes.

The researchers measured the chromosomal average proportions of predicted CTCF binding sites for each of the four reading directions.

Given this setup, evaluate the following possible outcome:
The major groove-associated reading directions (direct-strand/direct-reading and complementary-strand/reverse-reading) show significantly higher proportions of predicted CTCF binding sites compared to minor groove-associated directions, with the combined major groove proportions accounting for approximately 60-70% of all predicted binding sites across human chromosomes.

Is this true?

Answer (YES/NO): NO